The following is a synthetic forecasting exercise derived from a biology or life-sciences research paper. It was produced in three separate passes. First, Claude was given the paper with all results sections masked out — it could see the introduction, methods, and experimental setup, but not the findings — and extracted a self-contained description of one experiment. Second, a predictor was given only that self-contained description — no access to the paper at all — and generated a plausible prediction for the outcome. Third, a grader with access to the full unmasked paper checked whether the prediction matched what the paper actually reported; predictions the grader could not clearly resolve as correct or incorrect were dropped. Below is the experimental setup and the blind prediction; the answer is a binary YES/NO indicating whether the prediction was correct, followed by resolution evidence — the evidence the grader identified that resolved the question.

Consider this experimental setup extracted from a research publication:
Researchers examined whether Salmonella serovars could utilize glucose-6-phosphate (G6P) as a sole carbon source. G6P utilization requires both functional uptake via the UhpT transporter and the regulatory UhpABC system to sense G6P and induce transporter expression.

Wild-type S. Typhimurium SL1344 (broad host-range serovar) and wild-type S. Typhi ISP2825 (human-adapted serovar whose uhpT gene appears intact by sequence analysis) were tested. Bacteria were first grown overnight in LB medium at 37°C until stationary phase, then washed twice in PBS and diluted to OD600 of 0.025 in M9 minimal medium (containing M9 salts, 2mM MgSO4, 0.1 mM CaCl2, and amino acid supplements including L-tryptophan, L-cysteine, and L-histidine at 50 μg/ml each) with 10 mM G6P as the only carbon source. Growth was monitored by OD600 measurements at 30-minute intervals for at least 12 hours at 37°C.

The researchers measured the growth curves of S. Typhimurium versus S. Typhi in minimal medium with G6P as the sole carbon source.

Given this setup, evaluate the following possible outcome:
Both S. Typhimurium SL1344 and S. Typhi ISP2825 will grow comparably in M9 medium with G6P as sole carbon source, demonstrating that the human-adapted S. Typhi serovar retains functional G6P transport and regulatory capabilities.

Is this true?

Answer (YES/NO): NO